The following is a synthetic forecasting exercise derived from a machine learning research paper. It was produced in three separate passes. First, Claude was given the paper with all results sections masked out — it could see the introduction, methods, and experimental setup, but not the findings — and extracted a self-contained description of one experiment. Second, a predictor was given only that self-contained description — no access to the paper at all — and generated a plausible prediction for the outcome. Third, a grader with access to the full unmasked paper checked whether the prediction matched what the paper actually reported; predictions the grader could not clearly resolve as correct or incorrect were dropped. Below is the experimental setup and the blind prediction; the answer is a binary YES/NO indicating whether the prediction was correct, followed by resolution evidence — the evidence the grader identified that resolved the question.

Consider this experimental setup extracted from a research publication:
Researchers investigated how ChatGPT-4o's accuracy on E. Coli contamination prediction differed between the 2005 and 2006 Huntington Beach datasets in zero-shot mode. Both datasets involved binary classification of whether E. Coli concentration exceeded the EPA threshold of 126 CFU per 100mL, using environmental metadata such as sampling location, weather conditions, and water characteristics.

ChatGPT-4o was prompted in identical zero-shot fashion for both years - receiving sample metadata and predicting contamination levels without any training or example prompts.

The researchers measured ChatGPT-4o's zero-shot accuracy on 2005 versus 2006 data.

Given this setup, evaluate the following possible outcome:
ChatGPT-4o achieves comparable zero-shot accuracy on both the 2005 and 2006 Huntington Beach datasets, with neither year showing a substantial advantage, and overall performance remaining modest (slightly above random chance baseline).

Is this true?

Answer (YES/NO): NO